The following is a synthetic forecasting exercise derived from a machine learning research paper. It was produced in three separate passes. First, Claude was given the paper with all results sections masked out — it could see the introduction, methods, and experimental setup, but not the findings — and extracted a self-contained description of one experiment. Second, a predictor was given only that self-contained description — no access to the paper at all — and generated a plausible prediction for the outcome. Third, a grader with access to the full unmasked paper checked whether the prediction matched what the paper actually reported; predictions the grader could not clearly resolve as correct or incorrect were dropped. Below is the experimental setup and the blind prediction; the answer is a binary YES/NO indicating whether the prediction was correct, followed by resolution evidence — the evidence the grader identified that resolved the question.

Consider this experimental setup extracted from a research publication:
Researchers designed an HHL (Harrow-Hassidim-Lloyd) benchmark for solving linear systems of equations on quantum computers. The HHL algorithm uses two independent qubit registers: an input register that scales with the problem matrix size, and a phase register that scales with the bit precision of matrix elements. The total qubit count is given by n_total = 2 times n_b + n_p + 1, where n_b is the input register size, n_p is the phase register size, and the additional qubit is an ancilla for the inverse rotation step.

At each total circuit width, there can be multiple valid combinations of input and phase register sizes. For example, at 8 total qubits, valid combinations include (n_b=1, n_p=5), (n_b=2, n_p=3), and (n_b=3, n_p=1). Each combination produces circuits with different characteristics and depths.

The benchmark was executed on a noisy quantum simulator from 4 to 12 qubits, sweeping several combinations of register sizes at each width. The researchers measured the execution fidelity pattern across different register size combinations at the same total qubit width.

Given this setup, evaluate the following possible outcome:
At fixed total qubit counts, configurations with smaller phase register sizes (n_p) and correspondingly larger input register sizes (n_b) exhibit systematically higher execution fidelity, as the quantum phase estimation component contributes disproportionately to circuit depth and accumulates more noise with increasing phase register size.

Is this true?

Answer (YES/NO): NO